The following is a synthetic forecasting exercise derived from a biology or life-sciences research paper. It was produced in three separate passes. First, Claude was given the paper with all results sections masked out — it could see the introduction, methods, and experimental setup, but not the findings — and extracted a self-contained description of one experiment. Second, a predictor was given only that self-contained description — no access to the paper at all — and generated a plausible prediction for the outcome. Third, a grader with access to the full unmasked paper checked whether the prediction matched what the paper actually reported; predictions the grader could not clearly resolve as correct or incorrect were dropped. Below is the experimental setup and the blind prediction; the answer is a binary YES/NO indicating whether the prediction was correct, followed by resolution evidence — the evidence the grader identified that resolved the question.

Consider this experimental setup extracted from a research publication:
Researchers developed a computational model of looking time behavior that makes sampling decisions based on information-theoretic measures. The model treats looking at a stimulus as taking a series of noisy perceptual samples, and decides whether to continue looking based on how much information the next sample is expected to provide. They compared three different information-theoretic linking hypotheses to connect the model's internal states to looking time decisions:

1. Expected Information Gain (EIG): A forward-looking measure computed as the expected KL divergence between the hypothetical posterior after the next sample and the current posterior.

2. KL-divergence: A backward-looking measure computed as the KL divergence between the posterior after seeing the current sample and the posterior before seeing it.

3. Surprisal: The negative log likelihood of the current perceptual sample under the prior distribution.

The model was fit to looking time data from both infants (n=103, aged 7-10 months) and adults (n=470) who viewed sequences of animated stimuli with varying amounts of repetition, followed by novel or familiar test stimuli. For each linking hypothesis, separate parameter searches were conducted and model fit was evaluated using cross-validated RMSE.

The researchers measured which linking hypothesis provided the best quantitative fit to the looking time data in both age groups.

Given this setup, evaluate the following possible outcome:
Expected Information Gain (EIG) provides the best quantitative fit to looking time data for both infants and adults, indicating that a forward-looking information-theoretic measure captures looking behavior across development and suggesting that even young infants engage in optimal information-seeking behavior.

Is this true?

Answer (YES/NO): NO